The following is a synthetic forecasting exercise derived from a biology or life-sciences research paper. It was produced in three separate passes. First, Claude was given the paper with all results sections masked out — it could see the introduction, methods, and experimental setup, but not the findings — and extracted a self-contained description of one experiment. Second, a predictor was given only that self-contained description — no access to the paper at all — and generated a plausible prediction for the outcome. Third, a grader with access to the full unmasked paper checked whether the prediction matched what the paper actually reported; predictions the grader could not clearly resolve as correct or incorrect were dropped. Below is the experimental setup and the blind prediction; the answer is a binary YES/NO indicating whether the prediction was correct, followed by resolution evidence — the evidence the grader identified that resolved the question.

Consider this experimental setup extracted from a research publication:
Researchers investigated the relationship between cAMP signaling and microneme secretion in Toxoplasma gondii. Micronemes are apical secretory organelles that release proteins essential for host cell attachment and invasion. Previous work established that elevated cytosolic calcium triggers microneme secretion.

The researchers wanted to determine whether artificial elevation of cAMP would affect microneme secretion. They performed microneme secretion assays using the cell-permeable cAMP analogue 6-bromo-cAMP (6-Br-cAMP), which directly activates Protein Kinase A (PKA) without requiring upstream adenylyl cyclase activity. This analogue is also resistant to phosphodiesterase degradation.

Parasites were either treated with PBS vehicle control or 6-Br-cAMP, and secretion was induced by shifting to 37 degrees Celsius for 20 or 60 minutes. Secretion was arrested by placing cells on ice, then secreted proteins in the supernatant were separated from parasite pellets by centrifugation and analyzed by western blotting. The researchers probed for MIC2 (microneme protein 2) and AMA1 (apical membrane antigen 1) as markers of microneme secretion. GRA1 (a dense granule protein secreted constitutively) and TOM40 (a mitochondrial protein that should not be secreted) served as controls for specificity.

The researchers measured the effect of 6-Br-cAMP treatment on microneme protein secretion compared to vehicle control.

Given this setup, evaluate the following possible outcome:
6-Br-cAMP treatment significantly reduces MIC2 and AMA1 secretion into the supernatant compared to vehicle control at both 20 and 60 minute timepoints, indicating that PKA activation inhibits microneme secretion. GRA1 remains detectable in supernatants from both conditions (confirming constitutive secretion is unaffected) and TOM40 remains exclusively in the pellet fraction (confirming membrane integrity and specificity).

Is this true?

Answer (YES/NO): NO